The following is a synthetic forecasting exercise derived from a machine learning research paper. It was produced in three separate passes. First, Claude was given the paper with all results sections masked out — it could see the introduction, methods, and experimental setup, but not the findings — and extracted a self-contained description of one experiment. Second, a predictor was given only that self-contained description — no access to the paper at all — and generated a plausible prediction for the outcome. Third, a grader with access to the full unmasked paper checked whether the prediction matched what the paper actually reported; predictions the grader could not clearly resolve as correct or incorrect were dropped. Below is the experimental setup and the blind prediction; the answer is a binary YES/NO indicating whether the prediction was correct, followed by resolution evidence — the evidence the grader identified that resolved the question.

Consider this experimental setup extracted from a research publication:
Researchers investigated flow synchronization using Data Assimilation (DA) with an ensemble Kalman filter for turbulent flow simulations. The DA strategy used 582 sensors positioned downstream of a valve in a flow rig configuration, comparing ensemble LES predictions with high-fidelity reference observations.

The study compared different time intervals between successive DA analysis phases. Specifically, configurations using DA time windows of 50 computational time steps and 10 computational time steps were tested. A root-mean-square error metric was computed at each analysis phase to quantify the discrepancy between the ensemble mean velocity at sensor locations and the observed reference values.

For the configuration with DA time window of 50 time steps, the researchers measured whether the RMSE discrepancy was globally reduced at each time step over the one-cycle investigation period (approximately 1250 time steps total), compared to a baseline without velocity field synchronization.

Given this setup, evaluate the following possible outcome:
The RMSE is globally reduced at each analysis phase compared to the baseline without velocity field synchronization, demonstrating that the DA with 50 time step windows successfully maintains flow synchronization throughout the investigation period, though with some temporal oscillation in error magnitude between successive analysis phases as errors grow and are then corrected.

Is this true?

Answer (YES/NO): YES